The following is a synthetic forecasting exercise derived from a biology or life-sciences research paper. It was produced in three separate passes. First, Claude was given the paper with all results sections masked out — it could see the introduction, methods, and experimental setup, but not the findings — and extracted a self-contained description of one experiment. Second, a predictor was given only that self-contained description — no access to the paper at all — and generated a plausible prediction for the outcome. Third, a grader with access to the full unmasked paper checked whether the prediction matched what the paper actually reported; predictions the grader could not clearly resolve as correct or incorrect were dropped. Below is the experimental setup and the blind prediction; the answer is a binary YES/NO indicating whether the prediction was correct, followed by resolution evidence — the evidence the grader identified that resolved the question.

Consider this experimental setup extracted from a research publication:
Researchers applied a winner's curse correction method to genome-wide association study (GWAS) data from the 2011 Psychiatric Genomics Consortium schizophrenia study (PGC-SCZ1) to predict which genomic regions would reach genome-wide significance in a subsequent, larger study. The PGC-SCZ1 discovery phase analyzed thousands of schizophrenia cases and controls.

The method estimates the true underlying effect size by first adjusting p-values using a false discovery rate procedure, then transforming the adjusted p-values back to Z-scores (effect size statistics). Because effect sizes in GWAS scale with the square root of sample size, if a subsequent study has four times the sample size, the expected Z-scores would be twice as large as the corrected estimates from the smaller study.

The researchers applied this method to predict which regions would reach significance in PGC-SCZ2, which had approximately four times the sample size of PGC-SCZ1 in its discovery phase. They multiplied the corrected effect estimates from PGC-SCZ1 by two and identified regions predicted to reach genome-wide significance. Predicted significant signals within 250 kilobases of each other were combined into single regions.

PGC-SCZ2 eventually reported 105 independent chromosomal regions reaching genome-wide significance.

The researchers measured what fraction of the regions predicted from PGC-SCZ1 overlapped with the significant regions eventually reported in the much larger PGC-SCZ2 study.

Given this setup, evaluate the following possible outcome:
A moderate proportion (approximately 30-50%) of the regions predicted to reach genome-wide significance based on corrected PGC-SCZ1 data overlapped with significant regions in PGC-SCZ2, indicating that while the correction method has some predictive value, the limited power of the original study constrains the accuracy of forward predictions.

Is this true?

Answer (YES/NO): NO